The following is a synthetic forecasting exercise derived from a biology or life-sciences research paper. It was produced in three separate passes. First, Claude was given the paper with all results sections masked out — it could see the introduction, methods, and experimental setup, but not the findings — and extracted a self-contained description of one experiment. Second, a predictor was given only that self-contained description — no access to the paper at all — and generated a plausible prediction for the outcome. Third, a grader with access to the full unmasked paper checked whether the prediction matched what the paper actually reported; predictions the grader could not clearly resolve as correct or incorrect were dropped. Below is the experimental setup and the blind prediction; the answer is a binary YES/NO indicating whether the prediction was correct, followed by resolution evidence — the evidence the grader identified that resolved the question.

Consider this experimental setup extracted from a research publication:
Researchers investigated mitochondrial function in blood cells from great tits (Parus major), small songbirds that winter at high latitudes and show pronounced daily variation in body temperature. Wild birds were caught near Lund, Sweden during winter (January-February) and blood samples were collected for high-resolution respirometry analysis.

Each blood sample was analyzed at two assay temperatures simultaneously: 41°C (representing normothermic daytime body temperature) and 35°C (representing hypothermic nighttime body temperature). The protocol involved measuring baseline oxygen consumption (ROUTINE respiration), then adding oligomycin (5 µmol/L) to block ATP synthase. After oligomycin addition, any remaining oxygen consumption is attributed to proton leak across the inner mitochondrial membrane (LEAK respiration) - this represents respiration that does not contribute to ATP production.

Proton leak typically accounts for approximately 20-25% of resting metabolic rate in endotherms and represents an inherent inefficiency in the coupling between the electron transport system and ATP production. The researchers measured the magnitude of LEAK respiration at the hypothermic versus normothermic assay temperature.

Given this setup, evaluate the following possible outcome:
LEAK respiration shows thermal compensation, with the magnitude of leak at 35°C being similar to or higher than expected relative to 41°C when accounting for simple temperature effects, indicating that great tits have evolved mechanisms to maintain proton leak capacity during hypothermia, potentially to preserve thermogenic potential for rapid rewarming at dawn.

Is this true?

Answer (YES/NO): NO